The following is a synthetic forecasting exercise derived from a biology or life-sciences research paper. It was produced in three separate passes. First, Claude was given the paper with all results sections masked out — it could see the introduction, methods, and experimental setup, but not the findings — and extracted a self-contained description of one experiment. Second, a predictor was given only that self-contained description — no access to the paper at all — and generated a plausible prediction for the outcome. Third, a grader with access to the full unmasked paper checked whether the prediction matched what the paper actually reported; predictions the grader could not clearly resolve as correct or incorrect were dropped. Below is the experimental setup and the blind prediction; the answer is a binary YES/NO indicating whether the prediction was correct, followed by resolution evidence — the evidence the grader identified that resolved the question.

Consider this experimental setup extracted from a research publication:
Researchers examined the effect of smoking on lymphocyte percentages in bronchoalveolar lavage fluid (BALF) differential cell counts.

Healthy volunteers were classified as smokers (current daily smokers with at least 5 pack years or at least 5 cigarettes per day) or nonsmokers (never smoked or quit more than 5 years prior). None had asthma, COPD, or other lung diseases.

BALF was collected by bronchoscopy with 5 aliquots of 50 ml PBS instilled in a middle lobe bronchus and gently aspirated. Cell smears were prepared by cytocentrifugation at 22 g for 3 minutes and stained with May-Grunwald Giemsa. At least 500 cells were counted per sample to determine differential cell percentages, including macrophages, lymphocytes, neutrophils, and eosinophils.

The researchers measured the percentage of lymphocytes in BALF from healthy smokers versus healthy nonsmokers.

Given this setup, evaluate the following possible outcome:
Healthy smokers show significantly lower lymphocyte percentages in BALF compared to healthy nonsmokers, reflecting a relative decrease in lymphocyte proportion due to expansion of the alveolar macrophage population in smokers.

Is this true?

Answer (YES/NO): YES